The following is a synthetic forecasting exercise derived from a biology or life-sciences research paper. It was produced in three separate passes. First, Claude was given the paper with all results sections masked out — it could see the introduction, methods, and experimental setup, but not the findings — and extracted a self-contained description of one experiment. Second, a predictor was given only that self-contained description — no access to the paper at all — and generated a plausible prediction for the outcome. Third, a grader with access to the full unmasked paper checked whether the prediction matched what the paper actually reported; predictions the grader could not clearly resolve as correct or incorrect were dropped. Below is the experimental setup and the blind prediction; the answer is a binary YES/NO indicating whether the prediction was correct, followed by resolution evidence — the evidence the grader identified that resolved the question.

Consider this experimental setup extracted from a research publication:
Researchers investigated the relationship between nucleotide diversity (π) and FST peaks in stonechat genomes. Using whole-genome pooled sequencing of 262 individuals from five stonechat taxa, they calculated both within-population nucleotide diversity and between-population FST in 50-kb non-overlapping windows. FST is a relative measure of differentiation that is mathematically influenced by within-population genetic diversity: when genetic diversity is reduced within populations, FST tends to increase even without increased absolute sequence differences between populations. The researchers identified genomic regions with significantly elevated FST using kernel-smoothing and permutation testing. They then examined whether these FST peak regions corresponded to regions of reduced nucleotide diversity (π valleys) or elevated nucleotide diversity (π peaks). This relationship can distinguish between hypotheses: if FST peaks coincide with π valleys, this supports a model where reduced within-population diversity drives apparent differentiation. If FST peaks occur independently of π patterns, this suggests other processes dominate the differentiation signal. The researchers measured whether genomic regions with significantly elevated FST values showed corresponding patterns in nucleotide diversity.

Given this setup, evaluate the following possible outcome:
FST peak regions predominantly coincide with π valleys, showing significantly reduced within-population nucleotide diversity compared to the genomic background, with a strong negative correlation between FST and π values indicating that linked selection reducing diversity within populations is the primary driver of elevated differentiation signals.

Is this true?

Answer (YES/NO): YES